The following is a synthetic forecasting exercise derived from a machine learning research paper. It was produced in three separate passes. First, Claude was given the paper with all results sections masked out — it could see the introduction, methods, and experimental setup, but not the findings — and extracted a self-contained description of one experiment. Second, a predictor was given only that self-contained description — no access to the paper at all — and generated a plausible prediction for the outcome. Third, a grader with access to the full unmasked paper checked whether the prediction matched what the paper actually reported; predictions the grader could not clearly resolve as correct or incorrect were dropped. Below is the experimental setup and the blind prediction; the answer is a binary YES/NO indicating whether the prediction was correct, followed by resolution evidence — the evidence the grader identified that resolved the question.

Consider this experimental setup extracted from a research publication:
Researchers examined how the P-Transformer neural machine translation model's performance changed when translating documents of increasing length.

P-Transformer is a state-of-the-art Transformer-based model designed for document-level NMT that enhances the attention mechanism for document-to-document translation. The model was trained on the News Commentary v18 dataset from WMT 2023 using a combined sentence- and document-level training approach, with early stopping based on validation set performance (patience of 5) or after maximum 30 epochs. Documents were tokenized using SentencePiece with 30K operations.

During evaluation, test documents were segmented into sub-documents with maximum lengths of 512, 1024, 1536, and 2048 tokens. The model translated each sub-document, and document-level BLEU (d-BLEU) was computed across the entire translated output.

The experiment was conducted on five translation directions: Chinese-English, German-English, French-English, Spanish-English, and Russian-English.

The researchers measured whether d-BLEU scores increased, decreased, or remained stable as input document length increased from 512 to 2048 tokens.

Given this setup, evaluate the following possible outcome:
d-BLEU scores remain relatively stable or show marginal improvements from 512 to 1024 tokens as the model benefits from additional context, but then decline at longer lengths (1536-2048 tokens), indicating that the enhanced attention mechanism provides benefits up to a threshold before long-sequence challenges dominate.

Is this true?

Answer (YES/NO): NO